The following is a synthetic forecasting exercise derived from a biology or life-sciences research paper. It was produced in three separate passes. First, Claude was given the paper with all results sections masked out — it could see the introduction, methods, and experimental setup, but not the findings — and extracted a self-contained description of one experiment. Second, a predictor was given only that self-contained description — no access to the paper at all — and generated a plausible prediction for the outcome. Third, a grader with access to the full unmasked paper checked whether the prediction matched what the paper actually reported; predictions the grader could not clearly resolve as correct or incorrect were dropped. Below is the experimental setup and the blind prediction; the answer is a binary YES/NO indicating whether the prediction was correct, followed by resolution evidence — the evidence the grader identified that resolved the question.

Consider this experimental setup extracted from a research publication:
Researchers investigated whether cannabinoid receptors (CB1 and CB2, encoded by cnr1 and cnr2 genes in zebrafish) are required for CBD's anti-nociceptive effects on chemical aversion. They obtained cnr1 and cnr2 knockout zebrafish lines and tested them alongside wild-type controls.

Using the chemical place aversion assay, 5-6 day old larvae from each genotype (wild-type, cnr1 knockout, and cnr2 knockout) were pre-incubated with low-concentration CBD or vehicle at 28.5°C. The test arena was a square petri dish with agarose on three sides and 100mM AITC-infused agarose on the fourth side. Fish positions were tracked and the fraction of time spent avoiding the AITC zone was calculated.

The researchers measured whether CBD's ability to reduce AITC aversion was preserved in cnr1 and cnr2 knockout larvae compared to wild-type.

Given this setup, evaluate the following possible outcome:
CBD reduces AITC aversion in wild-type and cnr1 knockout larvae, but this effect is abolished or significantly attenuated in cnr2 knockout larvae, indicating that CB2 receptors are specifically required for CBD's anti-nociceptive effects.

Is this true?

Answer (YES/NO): NO